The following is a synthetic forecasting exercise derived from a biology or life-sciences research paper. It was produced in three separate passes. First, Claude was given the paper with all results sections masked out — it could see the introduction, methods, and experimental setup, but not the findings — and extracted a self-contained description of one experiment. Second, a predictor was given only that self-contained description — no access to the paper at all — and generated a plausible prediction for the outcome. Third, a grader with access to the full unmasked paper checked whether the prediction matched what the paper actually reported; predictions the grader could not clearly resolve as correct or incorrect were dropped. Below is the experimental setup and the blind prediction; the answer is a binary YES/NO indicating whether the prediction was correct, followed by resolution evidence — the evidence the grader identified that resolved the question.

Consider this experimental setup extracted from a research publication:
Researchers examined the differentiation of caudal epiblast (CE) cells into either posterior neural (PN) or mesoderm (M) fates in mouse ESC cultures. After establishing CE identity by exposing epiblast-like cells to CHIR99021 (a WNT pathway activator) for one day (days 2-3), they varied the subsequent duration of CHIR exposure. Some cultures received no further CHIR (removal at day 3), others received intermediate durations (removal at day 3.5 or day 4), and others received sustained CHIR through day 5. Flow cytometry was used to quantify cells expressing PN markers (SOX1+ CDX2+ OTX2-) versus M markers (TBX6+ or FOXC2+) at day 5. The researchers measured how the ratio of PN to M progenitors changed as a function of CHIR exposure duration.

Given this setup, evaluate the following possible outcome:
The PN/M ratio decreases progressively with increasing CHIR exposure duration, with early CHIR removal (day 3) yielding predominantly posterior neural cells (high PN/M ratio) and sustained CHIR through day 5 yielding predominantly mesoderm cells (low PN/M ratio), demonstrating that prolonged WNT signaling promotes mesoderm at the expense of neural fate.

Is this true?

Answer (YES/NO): YES